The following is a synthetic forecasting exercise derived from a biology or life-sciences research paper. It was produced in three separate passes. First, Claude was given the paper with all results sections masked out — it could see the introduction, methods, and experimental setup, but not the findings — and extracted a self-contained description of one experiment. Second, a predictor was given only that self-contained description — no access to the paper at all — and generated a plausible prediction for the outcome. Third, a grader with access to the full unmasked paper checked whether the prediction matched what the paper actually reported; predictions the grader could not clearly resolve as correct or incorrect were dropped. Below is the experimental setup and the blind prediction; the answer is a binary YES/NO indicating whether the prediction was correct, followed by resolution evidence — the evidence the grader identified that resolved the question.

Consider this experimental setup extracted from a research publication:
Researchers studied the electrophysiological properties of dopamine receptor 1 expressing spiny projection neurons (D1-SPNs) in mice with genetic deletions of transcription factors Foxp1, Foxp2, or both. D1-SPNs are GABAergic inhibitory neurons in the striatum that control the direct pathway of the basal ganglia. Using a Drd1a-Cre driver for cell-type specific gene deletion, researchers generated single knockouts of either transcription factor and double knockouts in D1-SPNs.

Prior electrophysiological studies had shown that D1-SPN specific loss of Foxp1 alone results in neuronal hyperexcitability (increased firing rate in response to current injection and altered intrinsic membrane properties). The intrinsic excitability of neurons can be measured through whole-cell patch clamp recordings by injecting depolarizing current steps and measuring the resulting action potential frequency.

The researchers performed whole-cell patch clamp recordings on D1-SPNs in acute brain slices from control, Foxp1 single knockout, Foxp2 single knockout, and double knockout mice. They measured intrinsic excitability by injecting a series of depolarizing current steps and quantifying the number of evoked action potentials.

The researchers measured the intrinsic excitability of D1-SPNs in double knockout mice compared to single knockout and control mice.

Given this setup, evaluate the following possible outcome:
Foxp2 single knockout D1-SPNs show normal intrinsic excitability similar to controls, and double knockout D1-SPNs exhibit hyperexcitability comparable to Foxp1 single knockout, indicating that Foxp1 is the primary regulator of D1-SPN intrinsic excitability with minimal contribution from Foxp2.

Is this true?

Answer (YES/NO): NO